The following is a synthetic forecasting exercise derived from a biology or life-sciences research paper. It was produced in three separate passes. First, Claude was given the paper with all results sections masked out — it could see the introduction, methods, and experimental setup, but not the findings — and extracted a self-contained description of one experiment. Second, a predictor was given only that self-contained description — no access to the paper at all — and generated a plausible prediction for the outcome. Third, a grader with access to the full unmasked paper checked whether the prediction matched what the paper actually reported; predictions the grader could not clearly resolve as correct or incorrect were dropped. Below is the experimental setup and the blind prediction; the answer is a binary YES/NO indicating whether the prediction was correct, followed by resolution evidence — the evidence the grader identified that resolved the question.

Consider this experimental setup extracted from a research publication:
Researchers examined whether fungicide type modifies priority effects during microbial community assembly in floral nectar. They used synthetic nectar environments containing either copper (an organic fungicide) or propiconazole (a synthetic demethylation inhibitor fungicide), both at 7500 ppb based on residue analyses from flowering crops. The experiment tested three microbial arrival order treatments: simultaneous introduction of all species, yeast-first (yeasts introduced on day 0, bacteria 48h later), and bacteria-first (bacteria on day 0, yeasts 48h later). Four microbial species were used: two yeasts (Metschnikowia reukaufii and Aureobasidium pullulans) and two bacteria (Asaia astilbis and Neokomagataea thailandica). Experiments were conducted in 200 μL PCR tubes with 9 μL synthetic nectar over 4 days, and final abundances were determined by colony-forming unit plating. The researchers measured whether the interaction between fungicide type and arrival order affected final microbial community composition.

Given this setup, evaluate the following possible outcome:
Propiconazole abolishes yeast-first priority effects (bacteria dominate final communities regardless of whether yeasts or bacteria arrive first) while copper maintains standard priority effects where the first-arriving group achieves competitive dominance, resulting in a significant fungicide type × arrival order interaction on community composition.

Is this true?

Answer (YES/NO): NO